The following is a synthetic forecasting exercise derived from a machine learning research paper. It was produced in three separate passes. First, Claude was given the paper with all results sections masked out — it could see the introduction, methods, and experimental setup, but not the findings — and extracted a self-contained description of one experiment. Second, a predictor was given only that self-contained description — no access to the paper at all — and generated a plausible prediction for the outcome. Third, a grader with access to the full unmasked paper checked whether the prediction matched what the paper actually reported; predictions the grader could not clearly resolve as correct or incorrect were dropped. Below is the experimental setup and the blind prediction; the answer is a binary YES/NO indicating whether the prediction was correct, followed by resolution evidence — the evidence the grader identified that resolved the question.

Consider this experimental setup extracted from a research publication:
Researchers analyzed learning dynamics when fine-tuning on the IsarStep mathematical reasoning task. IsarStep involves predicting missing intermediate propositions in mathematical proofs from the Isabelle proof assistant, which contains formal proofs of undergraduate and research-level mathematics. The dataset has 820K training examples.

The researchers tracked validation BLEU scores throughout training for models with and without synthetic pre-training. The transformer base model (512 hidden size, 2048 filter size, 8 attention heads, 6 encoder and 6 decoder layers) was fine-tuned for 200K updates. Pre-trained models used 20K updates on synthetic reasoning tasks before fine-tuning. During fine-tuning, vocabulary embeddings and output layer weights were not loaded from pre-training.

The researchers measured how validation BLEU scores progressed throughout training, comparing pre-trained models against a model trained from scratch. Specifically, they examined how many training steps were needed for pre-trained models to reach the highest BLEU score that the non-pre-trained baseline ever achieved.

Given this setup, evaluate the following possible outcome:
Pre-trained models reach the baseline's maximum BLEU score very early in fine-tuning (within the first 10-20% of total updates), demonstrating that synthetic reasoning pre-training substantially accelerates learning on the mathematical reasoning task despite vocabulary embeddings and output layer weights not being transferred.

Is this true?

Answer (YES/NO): NO